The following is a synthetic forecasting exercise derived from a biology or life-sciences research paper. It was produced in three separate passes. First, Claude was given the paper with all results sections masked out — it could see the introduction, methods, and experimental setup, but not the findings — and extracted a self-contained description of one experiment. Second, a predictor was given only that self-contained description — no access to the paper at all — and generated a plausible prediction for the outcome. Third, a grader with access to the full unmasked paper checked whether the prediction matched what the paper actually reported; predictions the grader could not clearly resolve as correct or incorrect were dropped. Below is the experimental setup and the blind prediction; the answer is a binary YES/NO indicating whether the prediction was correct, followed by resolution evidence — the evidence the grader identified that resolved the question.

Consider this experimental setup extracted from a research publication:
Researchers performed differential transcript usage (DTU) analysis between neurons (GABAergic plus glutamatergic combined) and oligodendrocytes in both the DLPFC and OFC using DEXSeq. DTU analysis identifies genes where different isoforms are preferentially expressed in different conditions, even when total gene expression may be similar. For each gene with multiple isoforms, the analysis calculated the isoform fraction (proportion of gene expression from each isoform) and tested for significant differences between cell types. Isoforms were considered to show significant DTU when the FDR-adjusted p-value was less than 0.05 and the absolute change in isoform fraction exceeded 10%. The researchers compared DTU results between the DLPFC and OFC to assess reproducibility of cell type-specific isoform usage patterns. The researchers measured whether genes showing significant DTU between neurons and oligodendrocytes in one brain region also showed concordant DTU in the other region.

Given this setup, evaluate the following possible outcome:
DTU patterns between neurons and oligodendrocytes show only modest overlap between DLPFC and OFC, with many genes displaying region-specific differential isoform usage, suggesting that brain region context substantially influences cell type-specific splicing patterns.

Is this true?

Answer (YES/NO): NO